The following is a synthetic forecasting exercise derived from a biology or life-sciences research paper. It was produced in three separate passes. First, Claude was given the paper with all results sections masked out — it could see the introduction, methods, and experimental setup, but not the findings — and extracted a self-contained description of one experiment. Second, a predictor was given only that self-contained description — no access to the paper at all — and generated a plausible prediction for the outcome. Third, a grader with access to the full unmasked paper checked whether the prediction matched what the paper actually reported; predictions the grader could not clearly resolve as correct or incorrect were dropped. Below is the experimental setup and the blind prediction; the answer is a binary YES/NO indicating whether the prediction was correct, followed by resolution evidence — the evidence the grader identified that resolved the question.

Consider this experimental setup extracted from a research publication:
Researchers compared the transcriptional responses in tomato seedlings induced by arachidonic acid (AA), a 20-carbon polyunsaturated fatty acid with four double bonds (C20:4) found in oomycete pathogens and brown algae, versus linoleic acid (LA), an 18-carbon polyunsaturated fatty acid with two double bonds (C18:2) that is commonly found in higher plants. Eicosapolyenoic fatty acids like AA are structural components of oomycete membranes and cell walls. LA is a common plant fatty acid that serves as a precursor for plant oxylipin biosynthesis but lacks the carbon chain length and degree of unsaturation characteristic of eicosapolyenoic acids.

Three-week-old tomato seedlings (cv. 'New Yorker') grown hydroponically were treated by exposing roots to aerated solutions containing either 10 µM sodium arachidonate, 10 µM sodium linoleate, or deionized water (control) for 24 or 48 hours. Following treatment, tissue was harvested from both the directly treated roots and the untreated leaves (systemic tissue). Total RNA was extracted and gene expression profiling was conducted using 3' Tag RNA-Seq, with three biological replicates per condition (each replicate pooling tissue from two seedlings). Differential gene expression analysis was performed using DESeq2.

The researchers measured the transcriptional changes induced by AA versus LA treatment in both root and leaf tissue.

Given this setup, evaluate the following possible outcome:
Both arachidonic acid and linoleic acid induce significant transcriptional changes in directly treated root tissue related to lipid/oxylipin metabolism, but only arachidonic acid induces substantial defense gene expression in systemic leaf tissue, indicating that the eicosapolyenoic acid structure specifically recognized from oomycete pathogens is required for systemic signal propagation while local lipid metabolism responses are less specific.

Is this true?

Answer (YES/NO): NO